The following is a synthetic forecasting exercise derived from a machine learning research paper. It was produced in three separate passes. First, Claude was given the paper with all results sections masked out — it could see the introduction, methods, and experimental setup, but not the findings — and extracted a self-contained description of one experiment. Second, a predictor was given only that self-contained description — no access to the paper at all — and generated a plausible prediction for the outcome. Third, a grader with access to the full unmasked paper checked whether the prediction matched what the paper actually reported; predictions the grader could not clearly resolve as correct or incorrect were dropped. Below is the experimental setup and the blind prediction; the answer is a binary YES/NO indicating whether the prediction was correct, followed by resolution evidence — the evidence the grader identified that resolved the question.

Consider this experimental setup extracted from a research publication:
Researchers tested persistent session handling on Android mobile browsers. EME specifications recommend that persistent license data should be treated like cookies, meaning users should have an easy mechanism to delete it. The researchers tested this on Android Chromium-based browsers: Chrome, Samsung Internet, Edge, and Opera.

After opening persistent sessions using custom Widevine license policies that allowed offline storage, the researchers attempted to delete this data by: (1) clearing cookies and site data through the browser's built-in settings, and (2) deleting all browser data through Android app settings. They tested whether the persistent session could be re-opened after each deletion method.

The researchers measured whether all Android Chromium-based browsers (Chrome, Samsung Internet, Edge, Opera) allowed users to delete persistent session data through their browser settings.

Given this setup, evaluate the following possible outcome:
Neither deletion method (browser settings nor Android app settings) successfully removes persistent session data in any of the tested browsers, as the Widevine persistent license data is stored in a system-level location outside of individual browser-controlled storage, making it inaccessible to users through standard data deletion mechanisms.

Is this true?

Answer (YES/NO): NO